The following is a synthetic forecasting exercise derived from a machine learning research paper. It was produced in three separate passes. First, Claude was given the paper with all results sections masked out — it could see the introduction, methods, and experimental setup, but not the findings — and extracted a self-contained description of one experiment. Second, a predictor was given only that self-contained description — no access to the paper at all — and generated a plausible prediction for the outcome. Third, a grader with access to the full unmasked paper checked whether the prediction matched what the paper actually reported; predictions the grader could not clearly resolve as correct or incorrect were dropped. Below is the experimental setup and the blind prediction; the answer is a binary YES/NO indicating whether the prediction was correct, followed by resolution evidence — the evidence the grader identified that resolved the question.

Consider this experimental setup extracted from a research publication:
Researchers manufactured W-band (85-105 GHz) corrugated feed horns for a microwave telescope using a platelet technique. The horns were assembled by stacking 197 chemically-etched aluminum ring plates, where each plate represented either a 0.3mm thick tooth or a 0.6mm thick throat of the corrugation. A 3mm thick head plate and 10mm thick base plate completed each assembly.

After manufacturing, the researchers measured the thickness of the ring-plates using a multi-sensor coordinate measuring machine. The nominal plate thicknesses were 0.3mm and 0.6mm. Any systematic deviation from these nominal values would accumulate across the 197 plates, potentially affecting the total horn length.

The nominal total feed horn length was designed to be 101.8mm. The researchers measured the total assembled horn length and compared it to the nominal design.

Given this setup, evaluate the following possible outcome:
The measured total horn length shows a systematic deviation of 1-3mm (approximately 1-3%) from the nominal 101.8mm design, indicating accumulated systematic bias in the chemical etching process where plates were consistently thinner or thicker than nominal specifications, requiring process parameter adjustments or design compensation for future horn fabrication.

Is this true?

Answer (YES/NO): YES